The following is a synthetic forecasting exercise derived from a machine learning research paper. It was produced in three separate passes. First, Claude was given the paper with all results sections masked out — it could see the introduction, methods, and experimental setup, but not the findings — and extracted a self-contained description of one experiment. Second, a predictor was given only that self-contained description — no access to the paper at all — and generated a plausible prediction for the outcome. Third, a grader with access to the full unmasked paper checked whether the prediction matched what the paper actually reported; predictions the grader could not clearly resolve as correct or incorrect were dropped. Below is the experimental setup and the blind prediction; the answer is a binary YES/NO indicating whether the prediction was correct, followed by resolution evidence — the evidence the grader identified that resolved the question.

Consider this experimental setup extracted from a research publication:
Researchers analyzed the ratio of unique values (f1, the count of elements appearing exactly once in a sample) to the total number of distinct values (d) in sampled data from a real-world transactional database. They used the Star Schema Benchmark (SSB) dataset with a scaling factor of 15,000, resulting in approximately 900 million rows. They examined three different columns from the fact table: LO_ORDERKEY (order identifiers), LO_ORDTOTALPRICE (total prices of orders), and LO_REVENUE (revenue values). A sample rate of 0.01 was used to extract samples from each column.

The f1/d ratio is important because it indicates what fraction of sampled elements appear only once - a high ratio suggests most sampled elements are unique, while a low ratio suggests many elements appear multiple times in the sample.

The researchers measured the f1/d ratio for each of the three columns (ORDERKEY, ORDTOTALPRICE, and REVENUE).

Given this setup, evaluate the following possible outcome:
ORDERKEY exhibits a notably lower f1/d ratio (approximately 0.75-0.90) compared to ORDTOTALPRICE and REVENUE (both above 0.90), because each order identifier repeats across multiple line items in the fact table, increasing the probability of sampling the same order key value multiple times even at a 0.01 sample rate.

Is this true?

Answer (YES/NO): NO